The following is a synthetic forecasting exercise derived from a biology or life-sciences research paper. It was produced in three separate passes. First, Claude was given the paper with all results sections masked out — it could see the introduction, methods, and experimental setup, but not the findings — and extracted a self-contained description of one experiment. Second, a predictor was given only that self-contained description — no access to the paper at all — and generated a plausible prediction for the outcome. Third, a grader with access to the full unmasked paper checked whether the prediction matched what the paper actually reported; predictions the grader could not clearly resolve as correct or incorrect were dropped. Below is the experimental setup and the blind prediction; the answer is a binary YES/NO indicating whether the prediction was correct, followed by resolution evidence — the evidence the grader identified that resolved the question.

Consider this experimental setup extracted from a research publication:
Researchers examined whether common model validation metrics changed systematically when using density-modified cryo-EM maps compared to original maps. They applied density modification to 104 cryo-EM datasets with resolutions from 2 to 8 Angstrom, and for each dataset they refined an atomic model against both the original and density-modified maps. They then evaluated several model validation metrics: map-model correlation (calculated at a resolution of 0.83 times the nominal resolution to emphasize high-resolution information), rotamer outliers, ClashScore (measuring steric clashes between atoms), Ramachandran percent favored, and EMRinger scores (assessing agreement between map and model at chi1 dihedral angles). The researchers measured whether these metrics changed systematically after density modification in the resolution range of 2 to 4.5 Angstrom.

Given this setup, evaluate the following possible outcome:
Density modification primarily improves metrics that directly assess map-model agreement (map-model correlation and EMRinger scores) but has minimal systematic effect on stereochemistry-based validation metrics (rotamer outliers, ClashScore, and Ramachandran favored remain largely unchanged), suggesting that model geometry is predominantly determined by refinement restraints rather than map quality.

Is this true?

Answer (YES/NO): NO